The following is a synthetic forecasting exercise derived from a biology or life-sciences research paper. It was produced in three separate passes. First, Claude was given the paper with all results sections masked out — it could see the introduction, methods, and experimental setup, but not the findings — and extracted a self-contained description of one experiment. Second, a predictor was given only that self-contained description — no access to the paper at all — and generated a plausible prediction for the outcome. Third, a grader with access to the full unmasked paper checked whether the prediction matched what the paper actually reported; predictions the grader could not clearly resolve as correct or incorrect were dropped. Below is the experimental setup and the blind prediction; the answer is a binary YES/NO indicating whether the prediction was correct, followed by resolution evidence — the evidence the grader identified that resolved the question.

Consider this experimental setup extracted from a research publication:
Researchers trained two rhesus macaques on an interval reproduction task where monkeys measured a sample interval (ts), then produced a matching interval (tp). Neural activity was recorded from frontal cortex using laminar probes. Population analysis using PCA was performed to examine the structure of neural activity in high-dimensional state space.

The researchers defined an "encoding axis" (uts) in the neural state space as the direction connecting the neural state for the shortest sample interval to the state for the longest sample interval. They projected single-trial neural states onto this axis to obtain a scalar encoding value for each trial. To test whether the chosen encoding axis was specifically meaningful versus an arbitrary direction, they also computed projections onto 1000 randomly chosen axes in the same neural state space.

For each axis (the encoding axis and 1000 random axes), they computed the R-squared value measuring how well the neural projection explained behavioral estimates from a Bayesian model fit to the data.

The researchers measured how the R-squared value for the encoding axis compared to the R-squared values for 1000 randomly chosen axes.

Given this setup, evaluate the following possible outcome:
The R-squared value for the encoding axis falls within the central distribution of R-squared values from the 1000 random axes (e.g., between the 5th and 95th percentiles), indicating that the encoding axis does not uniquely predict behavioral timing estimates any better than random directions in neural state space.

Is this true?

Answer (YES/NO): NO